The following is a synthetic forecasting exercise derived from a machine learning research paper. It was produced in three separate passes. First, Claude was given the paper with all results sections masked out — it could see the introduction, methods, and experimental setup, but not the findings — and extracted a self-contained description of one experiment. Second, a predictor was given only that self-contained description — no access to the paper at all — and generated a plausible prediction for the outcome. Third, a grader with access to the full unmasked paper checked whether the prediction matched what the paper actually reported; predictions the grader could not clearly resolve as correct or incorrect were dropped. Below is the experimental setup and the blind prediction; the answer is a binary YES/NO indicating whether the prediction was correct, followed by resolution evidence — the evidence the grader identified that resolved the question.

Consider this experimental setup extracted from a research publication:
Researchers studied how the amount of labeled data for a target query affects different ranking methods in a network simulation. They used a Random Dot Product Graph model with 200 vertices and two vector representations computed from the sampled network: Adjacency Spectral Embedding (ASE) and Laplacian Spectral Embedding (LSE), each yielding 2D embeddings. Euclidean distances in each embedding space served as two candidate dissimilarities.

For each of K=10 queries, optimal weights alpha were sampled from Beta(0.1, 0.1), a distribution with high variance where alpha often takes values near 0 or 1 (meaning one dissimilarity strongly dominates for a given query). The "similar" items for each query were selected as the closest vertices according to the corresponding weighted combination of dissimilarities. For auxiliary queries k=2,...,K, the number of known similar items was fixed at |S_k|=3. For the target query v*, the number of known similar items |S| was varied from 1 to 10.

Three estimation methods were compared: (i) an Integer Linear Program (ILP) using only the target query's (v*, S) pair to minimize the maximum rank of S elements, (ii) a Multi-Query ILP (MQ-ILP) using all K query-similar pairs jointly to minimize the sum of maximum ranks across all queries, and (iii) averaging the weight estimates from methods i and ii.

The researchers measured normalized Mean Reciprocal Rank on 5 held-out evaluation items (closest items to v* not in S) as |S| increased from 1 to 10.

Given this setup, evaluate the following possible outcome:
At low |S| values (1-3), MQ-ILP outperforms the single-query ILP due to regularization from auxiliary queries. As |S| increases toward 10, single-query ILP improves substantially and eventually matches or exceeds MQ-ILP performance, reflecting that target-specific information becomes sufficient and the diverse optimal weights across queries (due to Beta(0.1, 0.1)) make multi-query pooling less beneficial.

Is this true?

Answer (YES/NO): NO